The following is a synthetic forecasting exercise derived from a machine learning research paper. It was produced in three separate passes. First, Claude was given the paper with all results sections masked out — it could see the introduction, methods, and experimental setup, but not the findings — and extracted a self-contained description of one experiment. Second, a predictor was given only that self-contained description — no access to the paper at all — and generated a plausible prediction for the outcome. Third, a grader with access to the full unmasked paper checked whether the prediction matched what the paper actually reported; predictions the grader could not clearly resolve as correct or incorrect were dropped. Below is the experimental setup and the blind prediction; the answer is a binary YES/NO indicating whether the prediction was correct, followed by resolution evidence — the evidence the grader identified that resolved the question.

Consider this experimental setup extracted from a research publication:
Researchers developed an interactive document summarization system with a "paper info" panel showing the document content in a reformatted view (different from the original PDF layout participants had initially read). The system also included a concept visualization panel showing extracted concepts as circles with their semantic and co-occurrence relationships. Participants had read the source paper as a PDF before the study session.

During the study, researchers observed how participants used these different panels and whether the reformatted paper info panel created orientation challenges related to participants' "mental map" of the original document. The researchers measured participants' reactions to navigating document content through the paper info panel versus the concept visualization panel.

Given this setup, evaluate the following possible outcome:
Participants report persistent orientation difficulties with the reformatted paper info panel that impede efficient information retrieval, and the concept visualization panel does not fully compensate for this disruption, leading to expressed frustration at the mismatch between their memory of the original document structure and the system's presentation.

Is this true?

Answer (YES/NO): YES